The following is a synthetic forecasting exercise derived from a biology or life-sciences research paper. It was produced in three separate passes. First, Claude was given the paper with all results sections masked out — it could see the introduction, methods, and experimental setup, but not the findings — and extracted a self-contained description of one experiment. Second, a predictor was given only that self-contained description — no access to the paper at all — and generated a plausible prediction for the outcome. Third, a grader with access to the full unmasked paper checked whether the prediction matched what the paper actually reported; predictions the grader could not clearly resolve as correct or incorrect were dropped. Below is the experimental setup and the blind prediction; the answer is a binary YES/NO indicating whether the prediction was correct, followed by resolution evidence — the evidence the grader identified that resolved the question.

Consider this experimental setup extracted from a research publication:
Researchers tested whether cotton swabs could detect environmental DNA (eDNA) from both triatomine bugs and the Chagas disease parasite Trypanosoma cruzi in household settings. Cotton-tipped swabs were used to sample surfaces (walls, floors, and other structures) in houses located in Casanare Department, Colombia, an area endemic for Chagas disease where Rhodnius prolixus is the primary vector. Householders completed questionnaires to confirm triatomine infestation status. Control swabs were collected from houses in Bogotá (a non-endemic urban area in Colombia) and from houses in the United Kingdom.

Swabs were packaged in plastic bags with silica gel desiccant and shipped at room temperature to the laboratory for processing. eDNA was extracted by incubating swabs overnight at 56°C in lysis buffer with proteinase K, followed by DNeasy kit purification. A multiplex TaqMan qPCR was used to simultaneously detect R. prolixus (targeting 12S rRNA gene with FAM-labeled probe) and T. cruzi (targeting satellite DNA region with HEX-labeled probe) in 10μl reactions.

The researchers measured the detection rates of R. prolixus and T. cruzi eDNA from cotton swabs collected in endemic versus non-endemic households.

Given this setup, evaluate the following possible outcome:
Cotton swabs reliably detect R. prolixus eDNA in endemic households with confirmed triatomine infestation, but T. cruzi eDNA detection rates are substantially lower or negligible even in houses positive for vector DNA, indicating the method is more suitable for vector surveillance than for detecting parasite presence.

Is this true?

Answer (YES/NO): NO